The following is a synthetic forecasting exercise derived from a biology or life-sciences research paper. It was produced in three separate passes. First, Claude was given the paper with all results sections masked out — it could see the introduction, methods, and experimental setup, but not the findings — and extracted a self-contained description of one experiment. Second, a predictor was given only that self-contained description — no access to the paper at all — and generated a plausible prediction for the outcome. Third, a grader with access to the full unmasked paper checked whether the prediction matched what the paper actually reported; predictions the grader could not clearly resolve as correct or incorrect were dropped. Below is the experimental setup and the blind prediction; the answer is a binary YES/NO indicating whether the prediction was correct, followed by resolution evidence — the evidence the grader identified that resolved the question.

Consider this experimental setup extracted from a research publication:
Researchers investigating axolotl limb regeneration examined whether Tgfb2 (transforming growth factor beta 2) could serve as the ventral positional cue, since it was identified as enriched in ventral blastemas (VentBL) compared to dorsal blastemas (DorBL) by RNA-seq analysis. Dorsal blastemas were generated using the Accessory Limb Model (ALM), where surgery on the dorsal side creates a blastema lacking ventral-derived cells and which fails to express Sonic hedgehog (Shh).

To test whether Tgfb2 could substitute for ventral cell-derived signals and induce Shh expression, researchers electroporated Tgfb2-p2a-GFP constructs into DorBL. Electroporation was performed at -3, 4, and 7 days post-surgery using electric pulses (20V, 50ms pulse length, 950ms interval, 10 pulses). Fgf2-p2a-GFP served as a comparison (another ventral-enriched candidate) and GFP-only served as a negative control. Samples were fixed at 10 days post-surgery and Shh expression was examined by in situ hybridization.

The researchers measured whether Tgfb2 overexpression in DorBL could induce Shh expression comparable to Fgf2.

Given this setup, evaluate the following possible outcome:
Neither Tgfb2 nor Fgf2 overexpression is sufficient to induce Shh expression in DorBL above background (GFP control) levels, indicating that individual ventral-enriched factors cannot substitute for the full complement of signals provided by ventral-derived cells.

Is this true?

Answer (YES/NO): NO